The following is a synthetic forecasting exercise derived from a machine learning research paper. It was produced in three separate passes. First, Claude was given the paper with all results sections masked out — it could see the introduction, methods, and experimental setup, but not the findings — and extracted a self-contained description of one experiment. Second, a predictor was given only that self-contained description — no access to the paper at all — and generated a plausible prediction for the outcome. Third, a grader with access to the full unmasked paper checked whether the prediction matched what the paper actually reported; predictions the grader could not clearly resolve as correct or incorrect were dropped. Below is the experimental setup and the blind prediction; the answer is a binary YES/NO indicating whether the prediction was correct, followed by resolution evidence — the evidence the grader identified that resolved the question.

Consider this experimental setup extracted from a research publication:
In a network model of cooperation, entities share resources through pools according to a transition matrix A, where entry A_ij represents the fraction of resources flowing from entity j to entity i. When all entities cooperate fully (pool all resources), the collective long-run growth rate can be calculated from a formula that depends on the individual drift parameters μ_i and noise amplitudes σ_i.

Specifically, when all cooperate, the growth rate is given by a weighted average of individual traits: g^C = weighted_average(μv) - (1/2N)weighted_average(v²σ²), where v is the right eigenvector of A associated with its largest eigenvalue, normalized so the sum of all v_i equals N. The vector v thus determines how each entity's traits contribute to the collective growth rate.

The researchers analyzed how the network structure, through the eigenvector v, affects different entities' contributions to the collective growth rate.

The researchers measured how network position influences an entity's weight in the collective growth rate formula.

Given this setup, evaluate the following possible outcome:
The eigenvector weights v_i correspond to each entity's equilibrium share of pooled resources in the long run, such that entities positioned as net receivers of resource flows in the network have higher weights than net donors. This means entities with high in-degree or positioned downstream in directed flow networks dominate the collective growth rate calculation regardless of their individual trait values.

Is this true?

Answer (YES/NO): NO